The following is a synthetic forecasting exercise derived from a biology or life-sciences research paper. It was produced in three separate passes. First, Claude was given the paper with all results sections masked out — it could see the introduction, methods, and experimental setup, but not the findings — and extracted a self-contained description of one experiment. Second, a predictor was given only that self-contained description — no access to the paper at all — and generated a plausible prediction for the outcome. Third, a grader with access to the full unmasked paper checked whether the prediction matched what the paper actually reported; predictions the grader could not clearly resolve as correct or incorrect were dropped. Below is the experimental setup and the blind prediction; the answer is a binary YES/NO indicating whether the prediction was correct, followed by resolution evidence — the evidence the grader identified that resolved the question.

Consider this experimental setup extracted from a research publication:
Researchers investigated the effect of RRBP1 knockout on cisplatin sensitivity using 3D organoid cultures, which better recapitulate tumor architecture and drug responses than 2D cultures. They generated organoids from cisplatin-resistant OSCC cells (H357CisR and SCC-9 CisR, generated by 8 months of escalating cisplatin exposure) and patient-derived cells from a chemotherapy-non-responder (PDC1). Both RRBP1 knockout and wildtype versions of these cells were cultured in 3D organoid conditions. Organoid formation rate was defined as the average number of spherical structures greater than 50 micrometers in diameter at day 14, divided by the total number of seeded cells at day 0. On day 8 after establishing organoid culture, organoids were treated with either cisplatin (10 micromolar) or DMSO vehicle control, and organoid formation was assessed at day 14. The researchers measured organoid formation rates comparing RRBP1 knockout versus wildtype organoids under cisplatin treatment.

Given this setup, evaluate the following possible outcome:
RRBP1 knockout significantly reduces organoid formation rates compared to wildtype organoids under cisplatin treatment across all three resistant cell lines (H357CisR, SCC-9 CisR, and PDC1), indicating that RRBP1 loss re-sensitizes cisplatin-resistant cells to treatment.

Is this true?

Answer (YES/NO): YES